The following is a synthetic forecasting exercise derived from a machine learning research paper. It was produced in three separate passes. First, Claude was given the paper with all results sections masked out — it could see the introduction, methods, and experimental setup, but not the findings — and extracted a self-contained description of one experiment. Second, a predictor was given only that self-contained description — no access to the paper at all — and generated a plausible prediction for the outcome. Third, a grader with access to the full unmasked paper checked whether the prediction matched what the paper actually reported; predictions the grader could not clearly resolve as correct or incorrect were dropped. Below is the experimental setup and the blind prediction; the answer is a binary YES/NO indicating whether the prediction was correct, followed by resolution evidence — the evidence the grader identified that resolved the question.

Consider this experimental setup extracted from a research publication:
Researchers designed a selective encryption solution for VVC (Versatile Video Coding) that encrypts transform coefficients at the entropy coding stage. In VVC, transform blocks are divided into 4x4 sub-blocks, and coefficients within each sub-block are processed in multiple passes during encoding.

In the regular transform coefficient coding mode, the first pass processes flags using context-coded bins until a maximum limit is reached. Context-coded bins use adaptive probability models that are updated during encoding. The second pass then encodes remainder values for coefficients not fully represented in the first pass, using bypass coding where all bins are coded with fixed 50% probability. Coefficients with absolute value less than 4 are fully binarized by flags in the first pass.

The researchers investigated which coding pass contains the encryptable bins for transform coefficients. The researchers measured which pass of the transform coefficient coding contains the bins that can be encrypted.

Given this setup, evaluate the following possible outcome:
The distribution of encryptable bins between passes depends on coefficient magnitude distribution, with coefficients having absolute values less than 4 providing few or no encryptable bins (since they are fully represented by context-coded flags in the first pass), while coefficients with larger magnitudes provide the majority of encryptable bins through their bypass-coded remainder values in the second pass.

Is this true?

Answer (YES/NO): YES